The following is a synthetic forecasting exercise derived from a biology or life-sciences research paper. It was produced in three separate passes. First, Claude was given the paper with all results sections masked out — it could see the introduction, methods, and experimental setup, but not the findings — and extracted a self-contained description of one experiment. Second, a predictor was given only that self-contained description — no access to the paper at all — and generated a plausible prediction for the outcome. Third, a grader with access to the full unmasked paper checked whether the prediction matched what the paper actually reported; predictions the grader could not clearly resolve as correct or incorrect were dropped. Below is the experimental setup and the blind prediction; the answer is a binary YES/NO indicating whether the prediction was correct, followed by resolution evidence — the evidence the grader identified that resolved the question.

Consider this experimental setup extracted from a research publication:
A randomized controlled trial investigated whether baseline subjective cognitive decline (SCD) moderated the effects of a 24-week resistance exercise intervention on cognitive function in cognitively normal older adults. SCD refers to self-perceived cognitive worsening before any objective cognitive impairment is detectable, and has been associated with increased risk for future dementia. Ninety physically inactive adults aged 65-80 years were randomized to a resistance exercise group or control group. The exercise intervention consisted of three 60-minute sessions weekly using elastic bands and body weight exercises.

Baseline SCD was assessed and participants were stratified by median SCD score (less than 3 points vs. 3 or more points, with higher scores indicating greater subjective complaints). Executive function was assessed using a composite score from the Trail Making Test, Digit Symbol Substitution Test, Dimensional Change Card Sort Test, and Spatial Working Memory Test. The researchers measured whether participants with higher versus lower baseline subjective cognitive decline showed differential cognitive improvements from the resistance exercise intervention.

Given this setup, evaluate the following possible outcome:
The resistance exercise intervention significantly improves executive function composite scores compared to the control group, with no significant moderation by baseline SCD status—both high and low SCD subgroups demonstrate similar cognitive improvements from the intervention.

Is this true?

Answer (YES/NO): NO